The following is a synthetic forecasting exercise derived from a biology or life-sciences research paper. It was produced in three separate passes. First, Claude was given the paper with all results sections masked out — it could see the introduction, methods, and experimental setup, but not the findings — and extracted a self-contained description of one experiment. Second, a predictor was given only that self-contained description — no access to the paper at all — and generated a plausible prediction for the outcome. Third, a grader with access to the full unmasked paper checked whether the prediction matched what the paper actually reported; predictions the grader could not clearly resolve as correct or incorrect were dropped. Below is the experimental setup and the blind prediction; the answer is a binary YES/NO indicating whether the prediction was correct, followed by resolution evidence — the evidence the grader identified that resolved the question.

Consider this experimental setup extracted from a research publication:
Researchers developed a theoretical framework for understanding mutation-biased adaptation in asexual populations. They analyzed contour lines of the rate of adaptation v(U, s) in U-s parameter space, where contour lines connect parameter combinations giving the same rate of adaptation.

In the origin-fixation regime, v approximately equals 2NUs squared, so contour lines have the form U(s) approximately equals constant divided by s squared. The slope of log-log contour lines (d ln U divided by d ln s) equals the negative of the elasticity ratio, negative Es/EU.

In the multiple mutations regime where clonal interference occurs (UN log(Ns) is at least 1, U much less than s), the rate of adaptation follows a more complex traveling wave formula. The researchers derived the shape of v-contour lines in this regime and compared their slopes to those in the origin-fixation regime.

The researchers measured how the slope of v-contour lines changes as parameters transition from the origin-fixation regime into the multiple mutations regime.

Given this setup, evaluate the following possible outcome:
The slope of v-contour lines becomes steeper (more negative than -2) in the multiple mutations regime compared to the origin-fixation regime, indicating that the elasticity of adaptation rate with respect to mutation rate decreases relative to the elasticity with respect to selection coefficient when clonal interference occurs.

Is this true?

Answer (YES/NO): YES